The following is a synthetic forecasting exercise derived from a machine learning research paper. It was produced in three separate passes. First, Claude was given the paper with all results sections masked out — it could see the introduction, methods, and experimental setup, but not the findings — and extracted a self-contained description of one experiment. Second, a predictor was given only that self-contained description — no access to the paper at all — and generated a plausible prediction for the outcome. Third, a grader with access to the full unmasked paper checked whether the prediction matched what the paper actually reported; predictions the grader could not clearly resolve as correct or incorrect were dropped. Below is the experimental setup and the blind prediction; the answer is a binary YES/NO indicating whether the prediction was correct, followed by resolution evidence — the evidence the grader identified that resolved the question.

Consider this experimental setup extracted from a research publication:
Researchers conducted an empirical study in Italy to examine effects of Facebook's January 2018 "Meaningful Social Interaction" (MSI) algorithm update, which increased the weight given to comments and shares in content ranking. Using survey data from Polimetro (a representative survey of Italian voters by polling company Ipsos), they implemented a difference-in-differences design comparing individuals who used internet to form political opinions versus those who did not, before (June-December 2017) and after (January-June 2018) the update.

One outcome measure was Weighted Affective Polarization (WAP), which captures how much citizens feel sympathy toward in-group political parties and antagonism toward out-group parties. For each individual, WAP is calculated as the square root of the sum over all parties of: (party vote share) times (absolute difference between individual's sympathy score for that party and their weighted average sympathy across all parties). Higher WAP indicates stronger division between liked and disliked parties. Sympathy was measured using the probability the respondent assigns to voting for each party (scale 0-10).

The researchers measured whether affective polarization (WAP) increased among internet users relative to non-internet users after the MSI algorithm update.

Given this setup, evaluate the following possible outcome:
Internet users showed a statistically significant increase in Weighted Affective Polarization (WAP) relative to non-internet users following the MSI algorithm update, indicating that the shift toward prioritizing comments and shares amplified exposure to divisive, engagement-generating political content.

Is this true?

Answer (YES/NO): YES